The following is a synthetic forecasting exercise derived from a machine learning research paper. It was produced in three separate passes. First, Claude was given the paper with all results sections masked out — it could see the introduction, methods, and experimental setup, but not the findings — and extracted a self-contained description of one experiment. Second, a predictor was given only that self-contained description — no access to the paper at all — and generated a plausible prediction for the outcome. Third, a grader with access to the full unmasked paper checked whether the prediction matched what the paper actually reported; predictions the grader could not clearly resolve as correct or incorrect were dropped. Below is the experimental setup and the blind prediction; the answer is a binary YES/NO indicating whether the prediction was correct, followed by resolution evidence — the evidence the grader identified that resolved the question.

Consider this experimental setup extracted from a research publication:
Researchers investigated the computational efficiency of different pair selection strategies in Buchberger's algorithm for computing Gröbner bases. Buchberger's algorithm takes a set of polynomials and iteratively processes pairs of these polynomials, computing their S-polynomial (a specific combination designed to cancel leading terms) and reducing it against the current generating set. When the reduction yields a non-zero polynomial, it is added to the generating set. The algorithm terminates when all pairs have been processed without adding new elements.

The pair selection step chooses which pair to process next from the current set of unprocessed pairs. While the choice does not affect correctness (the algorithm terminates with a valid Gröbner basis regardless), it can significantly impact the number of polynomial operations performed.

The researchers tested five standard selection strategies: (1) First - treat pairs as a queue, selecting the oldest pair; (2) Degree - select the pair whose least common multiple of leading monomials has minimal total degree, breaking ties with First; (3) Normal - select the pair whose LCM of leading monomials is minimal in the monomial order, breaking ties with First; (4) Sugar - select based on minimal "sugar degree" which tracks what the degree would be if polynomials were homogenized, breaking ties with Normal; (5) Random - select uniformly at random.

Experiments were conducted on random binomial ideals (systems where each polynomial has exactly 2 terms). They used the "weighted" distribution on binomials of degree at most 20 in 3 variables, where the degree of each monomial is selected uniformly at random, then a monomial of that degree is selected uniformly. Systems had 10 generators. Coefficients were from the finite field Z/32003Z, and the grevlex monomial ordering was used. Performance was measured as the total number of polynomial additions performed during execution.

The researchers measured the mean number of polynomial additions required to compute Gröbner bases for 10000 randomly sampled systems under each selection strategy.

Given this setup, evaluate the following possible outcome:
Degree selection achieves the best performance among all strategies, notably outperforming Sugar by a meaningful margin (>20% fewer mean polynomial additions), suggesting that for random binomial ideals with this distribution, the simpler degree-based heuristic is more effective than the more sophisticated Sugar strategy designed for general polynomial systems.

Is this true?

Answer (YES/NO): NO